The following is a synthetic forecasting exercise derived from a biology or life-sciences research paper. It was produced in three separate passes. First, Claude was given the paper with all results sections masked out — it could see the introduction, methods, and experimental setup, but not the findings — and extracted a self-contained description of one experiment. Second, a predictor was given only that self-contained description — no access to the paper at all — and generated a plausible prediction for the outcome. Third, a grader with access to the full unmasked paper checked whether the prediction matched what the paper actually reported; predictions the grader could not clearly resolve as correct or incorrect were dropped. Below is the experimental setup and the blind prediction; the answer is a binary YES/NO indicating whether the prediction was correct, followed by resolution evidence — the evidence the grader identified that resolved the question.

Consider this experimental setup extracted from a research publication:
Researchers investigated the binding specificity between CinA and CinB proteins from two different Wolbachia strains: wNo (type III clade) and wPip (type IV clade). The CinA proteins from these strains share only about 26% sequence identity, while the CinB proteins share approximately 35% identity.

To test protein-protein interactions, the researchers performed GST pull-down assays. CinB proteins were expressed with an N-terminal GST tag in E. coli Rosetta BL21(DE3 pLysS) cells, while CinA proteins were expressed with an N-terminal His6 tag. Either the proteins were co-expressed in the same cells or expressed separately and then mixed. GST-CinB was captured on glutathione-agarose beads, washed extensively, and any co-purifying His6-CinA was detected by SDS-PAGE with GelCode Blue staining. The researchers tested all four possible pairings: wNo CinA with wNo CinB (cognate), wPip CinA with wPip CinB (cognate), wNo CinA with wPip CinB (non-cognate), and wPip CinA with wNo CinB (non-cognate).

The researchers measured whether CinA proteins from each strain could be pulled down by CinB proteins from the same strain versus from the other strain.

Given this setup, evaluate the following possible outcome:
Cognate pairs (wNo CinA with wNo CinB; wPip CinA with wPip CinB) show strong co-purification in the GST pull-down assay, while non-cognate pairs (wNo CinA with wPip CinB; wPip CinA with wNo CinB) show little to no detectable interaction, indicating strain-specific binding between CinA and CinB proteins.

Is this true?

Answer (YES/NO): YES